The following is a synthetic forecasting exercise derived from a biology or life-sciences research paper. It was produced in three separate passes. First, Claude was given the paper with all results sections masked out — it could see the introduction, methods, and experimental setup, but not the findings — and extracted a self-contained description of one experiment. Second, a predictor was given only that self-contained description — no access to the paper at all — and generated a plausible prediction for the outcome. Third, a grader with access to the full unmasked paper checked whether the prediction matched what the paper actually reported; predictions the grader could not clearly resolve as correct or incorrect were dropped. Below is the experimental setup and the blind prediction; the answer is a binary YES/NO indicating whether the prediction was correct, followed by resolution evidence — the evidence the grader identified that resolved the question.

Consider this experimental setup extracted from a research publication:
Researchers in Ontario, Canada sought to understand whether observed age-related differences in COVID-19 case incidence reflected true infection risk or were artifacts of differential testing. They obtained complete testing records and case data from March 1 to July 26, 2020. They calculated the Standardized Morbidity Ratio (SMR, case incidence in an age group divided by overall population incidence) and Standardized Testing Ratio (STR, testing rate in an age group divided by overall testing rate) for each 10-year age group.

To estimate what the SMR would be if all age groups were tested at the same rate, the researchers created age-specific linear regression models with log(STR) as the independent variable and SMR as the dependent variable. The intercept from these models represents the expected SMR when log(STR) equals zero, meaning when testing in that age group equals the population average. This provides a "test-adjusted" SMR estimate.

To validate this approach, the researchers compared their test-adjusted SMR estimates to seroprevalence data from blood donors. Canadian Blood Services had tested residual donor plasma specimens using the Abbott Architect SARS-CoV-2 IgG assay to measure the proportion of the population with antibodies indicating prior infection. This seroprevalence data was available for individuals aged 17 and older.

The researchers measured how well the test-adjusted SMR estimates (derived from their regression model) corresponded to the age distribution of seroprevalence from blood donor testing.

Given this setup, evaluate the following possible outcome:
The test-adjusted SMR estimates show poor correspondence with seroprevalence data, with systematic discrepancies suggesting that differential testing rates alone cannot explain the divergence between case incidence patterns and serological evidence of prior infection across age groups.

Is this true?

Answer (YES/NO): NO